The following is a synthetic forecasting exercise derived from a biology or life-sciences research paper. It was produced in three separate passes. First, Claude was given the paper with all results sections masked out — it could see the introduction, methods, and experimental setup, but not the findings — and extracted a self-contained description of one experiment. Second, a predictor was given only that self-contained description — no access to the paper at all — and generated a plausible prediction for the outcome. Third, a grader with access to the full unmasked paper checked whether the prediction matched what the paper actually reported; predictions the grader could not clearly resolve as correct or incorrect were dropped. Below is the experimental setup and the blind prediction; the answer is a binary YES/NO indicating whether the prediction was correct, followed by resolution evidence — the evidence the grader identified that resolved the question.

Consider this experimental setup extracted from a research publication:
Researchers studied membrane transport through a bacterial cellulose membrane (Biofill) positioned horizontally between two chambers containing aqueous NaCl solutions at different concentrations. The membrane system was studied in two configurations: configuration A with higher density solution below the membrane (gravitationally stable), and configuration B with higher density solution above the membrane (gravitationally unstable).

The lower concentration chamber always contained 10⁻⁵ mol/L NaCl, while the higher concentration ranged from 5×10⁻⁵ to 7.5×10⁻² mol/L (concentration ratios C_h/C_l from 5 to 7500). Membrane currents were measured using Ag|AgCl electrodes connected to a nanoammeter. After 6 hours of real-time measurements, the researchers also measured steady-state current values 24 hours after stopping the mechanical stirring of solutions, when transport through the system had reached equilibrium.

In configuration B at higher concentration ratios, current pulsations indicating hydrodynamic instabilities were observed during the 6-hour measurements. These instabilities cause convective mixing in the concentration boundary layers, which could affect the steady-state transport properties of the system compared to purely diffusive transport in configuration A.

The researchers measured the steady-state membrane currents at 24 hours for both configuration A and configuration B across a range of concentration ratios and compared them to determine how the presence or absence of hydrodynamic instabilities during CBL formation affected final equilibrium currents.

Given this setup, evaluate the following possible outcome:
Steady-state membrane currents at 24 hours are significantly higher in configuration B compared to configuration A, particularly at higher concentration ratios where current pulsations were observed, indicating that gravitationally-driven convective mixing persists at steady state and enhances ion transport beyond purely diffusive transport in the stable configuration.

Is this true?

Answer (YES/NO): NO